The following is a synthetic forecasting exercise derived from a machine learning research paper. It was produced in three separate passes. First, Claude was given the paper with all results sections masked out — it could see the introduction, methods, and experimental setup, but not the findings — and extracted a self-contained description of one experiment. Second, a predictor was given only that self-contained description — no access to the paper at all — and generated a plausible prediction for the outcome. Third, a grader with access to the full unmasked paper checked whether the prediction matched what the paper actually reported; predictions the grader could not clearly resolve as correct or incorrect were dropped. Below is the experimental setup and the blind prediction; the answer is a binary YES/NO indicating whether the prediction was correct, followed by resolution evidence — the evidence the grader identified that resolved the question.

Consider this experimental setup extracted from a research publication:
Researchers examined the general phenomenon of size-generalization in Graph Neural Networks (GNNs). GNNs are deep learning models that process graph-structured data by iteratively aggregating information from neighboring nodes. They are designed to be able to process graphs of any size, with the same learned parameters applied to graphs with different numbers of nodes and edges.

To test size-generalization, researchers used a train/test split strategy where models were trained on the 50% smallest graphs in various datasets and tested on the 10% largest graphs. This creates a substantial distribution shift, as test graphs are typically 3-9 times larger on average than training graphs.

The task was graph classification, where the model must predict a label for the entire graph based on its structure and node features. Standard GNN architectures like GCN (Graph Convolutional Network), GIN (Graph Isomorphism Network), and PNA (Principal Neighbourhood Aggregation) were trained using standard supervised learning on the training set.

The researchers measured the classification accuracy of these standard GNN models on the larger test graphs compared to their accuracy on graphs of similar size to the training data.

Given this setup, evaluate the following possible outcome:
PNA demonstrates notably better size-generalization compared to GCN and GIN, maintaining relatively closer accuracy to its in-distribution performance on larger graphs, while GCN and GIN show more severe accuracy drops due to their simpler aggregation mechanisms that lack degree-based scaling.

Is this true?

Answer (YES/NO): NO